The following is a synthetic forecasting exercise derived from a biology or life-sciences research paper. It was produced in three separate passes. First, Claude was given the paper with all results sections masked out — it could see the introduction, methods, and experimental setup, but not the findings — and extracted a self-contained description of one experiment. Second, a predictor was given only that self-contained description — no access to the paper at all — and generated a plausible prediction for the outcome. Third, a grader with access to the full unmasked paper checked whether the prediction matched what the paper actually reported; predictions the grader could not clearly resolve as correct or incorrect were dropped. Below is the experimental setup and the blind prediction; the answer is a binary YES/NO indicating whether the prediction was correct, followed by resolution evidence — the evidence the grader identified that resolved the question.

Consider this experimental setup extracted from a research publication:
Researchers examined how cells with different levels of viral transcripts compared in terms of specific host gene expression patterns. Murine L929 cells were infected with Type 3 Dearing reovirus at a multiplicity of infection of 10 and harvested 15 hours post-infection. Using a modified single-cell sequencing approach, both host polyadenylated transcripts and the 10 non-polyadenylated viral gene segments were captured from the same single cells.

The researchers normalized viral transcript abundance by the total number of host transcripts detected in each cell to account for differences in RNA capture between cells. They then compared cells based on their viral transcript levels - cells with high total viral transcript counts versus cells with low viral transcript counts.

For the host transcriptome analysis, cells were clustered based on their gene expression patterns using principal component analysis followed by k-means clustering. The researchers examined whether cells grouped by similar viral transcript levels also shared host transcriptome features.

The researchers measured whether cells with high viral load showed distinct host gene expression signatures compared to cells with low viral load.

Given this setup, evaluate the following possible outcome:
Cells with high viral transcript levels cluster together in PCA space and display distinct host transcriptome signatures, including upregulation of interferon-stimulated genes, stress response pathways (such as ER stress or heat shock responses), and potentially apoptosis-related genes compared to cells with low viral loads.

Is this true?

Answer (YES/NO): NO